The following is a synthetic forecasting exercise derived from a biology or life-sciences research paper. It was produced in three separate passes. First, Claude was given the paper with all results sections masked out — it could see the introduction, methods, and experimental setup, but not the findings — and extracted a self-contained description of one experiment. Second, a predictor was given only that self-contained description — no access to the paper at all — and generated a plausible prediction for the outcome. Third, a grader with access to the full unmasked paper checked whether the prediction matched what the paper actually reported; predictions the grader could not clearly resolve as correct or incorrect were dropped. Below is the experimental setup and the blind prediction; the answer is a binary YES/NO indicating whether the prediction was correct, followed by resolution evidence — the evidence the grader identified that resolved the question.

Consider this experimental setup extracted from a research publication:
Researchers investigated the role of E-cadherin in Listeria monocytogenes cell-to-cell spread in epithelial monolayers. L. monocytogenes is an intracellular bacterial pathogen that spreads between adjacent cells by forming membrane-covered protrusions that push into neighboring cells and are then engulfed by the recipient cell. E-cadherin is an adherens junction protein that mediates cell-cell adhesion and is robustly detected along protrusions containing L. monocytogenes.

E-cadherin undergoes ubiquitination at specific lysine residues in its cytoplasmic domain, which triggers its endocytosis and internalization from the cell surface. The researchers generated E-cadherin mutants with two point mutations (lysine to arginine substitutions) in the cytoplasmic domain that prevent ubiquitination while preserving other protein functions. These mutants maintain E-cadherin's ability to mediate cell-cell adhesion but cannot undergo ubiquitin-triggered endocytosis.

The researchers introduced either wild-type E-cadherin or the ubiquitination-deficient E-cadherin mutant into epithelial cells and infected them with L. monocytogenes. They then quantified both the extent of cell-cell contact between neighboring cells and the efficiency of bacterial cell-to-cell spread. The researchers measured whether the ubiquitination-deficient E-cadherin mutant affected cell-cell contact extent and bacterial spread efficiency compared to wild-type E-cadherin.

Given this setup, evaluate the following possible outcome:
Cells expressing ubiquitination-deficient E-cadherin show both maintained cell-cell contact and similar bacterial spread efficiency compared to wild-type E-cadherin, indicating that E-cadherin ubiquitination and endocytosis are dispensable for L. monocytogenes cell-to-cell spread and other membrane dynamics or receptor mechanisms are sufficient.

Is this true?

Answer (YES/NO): NO